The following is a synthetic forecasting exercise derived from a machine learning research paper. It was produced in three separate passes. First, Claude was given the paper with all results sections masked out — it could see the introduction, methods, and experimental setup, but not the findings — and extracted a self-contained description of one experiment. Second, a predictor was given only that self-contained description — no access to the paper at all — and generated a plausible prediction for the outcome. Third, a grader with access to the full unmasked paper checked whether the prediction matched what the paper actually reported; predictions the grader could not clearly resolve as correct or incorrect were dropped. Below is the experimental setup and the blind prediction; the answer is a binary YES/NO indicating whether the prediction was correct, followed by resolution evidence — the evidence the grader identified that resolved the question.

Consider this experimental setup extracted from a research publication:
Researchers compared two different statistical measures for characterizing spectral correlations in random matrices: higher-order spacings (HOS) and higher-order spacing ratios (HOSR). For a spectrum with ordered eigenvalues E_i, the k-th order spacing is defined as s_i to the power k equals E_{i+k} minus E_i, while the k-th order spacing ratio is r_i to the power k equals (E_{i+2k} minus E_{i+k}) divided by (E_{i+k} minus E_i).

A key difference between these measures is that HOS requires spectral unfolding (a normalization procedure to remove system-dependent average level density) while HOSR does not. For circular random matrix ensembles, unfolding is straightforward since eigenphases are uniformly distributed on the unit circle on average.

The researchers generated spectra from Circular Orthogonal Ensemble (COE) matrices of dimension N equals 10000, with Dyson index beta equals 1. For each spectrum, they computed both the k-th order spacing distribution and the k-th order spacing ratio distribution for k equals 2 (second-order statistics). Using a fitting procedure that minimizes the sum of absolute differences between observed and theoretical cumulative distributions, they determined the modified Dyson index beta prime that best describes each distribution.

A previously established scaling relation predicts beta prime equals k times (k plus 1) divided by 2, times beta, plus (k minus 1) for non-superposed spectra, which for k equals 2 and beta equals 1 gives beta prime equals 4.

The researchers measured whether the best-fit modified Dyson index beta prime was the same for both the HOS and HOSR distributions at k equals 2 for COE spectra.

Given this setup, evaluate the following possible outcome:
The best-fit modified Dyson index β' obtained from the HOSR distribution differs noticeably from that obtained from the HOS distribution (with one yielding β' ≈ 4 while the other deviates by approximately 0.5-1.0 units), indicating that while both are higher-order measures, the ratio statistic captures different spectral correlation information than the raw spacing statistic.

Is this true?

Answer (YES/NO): NO